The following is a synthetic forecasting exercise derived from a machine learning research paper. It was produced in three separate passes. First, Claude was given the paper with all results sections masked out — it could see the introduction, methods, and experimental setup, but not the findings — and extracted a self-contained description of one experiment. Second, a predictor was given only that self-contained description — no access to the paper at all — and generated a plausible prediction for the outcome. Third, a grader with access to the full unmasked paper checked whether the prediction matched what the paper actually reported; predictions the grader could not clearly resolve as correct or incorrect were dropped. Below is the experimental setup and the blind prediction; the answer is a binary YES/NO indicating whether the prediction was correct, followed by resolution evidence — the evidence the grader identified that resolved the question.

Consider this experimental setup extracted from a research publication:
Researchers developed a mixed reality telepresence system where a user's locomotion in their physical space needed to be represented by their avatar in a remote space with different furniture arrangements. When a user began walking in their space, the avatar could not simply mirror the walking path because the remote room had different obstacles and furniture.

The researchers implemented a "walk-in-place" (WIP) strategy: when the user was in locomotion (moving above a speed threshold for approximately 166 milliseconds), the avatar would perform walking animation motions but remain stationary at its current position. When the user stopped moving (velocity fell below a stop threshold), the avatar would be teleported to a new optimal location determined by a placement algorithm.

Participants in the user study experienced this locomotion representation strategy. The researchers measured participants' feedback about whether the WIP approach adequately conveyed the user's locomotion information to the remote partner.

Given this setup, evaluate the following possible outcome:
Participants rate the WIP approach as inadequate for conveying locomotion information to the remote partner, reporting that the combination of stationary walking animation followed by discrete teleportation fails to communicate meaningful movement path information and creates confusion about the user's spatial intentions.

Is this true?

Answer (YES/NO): NO